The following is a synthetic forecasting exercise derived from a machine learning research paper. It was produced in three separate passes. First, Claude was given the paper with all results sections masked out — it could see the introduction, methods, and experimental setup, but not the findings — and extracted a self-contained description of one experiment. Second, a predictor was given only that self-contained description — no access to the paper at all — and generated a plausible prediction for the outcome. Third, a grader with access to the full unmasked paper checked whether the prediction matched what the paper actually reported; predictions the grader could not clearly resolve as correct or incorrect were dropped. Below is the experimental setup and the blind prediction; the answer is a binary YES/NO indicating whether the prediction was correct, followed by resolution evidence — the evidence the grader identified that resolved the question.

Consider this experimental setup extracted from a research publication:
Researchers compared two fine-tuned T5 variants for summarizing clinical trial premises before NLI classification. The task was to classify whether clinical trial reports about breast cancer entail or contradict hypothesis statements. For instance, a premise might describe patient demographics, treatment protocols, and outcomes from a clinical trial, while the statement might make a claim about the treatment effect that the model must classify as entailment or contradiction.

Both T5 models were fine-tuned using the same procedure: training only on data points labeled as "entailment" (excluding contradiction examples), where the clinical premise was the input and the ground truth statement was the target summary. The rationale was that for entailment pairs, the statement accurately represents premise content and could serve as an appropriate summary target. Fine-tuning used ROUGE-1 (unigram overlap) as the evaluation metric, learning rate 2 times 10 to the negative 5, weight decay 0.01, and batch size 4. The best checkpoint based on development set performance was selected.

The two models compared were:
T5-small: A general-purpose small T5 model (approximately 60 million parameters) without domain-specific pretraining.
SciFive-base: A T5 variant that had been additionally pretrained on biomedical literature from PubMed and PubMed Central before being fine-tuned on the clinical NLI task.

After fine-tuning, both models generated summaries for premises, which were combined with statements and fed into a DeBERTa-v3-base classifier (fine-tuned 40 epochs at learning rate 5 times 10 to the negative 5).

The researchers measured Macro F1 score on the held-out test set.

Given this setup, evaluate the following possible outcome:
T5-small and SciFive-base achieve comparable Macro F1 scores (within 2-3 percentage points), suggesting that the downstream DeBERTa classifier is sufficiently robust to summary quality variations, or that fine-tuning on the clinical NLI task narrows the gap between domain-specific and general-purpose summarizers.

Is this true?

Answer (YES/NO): YES